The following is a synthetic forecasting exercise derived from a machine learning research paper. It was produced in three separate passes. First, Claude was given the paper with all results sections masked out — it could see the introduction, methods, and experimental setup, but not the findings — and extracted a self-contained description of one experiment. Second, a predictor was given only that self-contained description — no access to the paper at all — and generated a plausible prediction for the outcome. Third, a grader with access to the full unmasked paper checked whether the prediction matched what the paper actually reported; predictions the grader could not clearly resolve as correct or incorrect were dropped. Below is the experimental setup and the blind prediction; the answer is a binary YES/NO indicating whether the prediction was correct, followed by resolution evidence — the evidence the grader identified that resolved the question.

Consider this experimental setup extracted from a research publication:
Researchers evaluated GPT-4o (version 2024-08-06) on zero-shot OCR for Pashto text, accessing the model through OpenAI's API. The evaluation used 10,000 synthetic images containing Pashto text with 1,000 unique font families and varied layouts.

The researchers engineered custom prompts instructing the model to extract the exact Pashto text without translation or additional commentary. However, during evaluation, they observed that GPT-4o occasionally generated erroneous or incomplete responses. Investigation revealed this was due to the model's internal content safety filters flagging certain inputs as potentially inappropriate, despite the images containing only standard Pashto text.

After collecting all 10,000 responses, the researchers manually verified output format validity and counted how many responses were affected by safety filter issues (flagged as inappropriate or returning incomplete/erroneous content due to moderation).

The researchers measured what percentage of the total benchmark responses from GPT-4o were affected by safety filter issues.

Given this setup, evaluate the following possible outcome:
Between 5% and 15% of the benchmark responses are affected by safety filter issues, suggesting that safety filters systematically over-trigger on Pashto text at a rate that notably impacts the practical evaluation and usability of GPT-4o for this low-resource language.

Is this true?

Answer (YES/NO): NO